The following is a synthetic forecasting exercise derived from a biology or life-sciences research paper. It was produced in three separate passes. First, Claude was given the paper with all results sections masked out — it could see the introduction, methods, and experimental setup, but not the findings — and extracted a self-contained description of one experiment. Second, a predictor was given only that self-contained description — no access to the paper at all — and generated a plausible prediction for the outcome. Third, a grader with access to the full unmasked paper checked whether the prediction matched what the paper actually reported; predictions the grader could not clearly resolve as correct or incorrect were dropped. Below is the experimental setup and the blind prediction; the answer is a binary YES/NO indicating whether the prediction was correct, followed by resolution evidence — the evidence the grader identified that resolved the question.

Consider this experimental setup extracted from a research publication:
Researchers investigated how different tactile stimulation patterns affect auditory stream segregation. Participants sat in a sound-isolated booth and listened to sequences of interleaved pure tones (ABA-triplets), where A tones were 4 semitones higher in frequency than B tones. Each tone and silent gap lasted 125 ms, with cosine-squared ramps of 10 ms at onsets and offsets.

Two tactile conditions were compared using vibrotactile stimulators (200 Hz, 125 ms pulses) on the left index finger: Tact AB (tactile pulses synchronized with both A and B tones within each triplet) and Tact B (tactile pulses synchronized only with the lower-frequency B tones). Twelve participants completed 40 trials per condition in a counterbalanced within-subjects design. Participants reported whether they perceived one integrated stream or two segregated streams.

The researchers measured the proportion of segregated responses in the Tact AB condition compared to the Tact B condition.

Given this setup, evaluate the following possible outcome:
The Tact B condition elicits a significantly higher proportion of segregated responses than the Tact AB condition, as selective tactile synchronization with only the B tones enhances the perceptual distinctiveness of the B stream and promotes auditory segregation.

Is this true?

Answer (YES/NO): YES